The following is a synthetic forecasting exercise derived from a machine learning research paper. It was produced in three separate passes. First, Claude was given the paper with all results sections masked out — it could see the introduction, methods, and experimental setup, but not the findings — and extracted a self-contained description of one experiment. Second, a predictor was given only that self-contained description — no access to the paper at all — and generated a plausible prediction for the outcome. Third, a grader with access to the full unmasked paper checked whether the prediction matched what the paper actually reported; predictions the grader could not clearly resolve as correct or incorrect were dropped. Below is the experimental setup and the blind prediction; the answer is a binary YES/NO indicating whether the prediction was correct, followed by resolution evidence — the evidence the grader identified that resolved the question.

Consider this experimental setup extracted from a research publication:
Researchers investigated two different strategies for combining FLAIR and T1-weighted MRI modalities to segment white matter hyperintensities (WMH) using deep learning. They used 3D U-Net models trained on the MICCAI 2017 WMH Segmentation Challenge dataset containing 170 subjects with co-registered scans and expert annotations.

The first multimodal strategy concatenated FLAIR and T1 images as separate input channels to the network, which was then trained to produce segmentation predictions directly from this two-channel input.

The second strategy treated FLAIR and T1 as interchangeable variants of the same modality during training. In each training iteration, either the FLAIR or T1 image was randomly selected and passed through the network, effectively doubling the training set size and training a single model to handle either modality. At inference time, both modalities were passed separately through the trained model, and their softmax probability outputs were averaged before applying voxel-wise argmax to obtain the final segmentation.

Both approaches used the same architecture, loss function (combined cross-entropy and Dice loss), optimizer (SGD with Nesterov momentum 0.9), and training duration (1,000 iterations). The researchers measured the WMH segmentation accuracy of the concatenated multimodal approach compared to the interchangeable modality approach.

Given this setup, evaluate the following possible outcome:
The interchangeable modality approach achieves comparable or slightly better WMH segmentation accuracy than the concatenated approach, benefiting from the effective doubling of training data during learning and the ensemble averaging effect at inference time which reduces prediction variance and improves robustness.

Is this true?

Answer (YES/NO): NO